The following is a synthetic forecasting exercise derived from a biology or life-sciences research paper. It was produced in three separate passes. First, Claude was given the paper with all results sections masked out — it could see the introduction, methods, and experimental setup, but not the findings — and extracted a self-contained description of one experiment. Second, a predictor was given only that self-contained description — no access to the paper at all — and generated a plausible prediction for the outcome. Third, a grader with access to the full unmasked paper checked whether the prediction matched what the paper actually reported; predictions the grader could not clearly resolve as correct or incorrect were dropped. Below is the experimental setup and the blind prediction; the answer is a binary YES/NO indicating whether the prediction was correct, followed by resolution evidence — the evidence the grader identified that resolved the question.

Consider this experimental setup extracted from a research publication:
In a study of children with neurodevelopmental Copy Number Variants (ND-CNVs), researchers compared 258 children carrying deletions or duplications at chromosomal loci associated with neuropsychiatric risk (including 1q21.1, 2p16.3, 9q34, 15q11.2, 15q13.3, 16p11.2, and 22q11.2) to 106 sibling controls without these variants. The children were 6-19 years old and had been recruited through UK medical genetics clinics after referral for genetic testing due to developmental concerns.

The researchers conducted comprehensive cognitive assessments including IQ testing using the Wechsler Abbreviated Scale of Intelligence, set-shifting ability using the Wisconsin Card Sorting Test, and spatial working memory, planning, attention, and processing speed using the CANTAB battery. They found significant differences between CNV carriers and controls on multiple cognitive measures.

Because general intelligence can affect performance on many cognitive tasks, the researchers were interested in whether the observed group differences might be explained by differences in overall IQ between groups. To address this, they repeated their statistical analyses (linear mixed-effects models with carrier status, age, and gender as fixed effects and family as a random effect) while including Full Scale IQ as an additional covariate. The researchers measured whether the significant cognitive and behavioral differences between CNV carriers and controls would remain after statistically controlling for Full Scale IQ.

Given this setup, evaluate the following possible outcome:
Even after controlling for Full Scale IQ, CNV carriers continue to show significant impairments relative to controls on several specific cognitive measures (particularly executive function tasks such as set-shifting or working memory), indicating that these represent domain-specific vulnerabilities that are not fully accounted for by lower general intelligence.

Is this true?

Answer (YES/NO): YES